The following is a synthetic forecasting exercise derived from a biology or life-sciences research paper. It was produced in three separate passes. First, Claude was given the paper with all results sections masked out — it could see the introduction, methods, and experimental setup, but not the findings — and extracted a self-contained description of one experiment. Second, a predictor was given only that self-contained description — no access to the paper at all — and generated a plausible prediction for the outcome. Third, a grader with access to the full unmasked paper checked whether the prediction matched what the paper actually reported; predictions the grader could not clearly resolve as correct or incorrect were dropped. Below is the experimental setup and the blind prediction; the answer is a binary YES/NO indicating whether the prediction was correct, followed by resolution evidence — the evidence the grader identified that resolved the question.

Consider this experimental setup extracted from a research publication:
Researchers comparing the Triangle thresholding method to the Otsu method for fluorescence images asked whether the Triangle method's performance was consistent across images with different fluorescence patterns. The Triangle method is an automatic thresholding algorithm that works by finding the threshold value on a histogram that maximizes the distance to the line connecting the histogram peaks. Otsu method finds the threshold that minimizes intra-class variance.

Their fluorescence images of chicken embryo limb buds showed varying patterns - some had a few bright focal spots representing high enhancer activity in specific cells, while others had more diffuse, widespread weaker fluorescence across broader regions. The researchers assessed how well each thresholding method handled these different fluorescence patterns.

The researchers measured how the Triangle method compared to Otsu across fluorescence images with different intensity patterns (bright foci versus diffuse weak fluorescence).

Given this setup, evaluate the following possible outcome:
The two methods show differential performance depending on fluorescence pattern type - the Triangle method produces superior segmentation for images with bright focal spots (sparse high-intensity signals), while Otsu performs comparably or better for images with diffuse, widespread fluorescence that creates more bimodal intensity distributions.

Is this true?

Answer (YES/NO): NO